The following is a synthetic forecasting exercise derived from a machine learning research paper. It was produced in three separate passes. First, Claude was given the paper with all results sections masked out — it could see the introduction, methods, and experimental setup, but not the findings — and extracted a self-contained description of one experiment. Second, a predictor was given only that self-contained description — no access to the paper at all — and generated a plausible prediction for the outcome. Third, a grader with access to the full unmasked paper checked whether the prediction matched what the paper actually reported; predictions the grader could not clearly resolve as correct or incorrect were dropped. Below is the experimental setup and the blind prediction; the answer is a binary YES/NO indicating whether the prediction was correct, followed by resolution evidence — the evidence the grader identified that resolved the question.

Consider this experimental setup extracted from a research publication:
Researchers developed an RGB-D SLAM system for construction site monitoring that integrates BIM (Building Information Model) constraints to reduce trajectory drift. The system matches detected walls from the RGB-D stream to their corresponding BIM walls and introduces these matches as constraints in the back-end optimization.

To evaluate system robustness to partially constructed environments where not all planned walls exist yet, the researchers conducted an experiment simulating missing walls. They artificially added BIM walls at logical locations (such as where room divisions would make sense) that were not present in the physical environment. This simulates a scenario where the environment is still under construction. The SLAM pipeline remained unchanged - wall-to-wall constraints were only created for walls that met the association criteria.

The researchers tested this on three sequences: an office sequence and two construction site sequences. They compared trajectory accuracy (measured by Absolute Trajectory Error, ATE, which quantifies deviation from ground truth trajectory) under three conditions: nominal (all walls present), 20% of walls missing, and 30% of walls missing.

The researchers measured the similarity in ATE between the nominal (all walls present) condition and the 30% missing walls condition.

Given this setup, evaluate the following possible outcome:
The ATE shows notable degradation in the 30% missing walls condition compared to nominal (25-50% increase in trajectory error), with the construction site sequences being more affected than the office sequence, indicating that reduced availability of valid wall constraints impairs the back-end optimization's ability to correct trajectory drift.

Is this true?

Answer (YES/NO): NO